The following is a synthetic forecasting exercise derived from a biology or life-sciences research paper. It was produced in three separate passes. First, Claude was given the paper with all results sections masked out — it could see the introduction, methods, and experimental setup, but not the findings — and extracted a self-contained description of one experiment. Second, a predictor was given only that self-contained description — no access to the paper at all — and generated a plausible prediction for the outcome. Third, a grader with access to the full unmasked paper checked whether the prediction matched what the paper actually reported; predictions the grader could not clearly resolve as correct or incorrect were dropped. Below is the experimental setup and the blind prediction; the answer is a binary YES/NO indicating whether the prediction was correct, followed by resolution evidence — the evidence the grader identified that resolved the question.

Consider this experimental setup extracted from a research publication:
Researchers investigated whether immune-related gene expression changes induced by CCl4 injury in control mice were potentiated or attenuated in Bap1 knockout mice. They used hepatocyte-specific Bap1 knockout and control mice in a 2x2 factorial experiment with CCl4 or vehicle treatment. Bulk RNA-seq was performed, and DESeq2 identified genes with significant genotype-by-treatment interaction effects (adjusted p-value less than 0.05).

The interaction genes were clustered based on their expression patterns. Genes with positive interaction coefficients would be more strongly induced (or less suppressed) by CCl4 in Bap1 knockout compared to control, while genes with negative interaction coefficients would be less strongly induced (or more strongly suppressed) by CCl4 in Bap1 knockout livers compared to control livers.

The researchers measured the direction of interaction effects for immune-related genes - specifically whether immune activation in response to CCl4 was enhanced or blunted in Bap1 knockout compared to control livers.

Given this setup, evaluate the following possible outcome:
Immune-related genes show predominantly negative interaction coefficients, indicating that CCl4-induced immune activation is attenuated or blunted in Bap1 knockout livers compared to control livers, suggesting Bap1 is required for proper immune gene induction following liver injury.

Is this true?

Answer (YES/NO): YES